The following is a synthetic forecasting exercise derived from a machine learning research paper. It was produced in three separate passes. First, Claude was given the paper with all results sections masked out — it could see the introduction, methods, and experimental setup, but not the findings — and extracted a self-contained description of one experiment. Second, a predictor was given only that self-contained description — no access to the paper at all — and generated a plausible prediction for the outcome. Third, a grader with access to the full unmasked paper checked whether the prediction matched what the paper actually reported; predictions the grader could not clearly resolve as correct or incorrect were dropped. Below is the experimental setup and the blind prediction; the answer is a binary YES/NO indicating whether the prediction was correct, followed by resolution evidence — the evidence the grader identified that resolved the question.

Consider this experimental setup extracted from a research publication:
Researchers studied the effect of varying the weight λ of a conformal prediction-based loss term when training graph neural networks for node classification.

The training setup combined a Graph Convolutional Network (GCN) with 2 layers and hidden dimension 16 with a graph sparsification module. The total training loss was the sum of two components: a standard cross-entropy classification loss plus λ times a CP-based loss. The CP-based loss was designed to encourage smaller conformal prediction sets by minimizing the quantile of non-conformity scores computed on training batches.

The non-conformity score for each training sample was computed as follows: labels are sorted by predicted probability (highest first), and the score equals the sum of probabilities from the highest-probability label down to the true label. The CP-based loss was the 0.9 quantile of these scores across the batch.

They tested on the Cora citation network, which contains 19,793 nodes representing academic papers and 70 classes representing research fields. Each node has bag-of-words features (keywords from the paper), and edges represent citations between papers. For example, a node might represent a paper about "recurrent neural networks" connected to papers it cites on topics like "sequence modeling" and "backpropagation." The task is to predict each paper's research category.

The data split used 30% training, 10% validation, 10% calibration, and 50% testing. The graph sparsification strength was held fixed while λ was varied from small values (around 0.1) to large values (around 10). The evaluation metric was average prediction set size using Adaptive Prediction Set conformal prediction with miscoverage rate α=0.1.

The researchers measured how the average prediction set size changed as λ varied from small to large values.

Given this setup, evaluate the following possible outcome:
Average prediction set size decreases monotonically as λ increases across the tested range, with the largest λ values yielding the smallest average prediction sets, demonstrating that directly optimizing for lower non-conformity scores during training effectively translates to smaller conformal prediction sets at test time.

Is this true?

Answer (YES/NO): NO